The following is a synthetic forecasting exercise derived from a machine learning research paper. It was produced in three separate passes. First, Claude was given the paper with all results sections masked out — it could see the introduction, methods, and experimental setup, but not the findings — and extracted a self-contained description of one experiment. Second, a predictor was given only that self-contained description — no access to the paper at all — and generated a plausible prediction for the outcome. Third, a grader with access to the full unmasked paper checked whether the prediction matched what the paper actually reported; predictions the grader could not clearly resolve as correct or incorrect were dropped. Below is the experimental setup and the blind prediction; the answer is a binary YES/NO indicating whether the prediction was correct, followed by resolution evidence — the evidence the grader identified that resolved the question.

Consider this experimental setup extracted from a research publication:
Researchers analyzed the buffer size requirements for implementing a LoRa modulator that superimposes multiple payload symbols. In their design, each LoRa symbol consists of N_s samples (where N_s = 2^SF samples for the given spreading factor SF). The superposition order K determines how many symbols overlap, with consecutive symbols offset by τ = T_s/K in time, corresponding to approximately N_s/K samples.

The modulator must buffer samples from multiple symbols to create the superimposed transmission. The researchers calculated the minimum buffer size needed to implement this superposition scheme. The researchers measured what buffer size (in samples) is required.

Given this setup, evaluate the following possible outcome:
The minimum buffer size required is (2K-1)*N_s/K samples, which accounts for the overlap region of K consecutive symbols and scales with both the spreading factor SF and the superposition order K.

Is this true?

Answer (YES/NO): NO